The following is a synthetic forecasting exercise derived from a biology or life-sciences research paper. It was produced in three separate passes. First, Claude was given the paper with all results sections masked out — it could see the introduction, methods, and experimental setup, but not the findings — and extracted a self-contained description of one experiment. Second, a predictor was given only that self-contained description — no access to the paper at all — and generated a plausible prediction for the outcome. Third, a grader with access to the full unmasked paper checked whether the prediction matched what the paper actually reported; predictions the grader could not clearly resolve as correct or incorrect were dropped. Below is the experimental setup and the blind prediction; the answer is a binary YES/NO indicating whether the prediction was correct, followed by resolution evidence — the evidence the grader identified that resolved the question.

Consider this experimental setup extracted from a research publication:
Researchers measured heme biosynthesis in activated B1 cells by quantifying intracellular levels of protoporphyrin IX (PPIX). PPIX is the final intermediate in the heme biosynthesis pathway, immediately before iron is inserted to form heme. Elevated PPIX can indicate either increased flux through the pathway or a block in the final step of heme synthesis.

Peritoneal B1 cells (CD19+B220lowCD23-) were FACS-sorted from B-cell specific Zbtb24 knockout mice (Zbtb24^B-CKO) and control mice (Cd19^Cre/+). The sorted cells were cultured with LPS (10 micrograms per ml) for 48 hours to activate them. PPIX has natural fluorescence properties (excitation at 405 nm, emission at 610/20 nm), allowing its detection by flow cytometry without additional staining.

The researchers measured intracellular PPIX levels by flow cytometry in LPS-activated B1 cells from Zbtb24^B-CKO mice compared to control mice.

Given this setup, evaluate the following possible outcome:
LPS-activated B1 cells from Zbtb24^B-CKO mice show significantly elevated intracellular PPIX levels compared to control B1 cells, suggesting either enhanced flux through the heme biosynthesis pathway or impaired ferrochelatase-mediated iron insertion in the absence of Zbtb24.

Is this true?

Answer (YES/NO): NO